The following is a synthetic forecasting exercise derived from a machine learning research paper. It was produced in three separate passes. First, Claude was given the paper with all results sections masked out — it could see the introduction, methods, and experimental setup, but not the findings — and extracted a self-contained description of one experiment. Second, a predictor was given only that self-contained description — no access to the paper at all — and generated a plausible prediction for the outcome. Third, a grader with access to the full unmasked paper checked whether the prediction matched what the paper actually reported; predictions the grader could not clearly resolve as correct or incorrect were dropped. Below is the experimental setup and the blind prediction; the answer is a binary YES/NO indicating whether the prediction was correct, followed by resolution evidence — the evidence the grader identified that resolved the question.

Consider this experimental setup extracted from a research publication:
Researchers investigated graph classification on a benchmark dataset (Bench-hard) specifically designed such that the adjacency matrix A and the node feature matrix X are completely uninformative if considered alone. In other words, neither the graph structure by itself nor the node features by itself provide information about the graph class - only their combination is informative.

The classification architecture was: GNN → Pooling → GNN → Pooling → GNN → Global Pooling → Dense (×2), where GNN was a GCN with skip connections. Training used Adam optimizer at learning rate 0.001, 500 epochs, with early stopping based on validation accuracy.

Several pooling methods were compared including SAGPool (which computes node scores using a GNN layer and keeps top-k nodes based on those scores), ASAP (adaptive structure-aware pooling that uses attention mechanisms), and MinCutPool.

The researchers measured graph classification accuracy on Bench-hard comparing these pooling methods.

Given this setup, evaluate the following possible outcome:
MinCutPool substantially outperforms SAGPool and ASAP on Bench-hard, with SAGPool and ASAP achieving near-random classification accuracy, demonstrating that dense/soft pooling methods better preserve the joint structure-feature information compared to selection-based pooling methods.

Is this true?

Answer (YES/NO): NO